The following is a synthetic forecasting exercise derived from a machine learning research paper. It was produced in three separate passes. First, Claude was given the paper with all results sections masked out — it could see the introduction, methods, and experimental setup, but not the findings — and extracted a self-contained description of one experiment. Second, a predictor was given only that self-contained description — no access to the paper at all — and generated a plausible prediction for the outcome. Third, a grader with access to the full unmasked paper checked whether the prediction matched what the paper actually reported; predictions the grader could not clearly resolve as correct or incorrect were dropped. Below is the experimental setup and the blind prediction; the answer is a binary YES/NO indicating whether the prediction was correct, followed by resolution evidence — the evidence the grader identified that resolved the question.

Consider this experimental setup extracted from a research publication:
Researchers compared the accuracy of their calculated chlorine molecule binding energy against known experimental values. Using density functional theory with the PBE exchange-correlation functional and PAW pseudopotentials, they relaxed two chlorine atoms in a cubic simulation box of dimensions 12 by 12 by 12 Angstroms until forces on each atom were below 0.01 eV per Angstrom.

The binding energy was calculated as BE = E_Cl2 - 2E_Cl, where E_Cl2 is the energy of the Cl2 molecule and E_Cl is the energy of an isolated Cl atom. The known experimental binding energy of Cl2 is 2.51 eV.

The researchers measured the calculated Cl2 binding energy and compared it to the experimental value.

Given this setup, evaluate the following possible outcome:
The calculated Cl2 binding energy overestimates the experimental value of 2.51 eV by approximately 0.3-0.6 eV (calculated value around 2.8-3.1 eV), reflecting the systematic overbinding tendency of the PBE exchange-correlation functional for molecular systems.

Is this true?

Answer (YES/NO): YES